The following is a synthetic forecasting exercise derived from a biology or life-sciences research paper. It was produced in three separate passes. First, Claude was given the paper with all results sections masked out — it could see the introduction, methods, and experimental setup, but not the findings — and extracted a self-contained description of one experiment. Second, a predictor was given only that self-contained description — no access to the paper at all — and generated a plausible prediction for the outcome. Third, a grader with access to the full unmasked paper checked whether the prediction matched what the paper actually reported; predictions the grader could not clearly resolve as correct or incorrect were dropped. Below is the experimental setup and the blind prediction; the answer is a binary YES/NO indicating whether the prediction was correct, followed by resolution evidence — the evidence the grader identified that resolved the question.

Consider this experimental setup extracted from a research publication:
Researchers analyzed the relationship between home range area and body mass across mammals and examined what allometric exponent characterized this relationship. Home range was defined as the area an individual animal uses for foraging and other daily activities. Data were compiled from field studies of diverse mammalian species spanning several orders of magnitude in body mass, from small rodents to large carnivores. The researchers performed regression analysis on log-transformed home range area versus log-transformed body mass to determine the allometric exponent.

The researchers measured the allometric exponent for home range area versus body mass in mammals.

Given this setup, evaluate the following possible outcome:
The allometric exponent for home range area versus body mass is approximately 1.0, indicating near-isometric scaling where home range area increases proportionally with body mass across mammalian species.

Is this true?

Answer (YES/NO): YES